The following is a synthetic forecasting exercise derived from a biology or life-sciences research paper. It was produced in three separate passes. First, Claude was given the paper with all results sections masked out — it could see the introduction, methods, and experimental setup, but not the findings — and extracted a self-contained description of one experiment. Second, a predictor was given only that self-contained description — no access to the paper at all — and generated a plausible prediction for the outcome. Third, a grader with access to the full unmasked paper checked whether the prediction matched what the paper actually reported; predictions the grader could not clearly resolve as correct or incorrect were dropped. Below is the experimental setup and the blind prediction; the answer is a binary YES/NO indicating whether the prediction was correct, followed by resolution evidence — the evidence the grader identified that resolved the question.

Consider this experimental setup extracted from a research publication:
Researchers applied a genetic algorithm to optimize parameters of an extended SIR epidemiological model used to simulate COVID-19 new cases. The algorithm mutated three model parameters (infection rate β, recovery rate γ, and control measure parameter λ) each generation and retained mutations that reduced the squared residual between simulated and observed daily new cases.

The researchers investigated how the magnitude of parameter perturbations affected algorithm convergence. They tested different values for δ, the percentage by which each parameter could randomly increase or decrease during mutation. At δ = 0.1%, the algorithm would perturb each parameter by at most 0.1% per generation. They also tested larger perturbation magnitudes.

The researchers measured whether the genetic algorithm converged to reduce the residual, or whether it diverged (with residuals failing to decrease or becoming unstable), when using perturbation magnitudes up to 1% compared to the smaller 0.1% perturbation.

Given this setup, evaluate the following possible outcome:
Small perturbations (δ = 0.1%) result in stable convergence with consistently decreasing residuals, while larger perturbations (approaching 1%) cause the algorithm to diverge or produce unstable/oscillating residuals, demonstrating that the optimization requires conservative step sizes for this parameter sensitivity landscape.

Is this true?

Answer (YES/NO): NO